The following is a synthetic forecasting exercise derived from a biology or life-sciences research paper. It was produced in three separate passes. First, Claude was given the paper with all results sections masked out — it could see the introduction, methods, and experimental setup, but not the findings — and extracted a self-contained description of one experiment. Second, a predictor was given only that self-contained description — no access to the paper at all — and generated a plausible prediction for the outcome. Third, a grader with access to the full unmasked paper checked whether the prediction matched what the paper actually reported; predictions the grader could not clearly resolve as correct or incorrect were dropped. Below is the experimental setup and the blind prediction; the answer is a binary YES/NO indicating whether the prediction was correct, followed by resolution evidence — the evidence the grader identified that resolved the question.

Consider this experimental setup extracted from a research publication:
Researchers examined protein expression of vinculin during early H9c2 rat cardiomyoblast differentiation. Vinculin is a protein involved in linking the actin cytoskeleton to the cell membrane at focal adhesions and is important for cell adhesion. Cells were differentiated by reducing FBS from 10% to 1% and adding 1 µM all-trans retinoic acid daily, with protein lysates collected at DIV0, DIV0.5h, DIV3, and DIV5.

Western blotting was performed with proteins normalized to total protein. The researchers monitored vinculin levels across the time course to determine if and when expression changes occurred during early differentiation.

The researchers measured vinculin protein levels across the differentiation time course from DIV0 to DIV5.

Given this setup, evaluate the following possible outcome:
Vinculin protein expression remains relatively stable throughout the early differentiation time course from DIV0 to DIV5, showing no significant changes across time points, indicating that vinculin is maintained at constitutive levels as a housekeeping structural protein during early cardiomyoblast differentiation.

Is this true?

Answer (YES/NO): NO